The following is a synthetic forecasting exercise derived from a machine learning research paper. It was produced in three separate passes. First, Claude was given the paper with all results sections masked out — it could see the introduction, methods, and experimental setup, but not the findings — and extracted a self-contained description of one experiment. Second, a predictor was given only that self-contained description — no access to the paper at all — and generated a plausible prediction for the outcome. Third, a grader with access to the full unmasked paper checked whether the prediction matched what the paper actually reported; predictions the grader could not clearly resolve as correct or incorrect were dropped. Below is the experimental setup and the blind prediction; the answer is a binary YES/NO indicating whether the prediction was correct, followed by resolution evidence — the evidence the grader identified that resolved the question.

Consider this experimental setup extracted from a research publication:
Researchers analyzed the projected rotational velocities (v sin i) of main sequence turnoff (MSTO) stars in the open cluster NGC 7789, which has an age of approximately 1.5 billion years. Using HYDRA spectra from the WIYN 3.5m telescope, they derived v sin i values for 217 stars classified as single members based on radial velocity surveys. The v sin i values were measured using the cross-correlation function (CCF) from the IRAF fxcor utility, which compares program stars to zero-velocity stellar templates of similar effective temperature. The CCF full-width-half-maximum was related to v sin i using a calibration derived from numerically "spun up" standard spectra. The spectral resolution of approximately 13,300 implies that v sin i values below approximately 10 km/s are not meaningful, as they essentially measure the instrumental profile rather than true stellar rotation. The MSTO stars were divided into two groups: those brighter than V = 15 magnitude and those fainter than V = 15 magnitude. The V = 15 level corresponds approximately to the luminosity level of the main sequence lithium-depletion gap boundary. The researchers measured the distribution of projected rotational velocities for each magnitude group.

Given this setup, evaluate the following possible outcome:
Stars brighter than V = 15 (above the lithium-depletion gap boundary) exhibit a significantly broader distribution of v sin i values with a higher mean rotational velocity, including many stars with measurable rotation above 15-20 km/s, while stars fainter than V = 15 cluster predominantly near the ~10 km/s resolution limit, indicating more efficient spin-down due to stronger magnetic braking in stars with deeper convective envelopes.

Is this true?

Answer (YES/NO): NO